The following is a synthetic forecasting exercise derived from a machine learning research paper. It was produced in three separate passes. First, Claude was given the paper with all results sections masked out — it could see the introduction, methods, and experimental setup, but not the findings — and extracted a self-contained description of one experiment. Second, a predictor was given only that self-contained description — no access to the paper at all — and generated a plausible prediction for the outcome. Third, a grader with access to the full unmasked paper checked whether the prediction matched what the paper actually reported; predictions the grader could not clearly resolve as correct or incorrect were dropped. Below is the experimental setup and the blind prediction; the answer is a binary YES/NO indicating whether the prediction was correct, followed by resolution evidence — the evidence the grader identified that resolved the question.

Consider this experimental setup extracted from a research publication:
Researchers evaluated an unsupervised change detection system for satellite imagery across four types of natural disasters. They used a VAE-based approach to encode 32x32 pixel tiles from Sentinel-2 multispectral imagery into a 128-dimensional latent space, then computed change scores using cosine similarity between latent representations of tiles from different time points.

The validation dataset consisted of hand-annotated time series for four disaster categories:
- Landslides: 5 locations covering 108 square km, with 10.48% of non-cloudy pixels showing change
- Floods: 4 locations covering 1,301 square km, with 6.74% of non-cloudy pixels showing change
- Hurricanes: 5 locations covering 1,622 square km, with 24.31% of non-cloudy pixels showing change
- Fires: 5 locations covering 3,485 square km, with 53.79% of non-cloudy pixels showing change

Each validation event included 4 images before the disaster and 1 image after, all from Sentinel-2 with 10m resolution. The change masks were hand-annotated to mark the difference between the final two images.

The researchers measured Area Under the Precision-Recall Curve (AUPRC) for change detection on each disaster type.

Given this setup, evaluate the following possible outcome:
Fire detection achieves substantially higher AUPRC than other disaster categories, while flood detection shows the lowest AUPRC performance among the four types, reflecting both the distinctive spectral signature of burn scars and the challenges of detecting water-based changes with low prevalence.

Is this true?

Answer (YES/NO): YES